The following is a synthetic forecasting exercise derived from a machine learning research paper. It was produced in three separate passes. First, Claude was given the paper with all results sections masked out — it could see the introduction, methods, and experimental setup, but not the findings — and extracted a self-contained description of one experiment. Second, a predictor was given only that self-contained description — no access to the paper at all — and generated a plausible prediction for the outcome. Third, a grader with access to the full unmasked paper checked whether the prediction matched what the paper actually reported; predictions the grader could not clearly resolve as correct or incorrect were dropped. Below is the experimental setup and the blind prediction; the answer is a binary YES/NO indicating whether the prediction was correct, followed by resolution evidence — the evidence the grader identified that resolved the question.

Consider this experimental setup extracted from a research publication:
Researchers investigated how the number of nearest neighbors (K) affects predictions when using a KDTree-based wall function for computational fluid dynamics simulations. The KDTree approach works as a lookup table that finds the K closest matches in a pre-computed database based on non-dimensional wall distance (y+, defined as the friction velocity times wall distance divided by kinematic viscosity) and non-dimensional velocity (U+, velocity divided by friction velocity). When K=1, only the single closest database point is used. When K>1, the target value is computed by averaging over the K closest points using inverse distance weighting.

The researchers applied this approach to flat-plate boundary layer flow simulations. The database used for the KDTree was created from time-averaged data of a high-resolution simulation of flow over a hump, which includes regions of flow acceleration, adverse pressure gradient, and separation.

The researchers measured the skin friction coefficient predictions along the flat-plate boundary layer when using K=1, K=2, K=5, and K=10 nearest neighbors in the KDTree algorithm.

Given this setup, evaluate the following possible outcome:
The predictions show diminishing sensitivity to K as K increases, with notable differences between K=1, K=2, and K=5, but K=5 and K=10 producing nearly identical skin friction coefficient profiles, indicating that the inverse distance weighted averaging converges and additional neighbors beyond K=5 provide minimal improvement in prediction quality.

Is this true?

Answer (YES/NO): NO